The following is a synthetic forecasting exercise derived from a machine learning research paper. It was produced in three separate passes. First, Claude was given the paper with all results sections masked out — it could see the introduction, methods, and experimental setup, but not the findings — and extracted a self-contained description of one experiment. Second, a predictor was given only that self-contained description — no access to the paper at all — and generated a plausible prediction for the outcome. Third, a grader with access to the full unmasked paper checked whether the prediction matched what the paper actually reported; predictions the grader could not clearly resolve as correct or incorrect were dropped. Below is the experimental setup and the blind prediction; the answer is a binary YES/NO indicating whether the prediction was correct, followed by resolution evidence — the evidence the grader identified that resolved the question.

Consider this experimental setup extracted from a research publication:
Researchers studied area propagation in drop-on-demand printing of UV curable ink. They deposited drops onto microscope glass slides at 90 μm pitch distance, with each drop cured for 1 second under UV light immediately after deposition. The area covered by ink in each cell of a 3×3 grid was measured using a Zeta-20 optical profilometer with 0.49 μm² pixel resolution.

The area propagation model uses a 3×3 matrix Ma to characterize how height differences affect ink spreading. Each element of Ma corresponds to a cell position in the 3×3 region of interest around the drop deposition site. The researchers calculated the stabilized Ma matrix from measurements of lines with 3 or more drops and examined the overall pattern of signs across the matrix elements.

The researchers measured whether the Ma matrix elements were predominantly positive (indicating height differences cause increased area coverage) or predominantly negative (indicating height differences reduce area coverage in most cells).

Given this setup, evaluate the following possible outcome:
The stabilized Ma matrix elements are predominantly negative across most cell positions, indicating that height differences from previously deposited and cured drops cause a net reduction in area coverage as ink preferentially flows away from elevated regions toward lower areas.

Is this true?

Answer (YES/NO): YES